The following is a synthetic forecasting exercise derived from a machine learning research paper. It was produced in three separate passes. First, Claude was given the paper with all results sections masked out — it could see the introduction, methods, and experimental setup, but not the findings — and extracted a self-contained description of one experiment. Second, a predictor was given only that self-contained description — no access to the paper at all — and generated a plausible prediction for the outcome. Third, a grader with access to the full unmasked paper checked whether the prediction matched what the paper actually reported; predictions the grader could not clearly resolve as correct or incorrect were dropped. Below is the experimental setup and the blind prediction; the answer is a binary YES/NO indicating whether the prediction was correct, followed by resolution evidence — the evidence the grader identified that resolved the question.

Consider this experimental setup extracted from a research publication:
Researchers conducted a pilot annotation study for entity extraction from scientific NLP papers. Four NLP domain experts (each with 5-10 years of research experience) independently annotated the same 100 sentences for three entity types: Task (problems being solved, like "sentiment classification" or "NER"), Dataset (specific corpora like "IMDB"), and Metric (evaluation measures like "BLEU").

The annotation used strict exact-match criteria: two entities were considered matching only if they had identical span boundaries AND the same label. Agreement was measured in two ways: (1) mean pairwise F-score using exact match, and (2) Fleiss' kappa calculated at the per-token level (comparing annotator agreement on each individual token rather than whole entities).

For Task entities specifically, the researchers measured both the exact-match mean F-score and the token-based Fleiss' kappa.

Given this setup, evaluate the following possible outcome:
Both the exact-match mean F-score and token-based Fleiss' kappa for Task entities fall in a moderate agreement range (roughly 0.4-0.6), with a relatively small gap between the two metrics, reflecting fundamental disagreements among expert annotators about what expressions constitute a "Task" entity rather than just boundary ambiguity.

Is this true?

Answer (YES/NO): NO